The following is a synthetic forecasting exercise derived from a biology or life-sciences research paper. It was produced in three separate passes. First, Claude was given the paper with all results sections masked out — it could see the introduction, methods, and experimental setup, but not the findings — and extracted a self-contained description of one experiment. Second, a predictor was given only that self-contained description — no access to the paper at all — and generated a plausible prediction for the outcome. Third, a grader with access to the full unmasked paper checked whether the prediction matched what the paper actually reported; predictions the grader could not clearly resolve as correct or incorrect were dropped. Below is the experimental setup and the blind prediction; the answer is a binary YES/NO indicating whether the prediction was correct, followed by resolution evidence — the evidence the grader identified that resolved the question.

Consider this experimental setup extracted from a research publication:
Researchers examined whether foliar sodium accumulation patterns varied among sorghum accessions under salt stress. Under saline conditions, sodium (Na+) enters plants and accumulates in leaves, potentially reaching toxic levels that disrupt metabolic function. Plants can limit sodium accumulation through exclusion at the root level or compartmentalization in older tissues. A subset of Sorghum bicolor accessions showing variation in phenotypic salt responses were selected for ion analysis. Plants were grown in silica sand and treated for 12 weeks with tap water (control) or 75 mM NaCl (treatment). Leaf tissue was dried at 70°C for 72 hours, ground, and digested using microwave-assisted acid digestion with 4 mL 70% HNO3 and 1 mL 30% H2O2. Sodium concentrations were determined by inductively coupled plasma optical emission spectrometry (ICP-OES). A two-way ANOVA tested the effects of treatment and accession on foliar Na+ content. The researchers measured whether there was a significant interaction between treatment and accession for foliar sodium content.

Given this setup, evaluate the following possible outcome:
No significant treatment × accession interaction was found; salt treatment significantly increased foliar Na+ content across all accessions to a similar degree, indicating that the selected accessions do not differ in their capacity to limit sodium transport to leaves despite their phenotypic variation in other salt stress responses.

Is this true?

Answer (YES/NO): NO